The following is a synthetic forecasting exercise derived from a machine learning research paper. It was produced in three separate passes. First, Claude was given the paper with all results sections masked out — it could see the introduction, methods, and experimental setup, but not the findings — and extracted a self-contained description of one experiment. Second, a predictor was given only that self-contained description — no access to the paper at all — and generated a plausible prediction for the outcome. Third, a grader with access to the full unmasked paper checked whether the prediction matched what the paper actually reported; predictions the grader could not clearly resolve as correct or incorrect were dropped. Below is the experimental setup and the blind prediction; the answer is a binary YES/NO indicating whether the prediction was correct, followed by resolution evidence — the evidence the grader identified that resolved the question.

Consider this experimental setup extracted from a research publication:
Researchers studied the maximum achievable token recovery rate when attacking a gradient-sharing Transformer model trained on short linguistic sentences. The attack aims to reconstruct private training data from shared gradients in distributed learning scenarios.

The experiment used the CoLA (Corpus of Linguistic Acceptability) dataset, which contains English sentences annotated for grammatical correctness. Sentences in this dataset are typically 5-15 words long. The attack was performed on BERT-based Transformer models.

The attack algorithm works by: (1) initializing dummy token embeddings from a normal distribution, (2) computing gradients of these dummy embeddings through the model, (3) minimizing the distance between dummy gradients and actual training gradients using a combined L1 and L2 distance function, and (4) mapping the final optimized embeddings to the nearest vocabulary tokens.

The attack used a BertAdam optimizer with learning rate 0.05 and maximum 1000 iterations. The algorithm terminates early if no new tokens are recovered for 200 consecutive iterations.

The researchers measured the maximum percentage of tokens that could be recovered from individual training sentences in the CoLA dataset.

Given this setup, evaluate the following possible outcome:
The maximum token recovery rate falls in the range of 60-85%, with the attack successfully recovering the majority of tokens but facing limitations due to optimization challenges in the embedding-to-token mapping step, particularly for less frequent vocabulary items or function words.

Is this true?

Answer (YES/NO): NO